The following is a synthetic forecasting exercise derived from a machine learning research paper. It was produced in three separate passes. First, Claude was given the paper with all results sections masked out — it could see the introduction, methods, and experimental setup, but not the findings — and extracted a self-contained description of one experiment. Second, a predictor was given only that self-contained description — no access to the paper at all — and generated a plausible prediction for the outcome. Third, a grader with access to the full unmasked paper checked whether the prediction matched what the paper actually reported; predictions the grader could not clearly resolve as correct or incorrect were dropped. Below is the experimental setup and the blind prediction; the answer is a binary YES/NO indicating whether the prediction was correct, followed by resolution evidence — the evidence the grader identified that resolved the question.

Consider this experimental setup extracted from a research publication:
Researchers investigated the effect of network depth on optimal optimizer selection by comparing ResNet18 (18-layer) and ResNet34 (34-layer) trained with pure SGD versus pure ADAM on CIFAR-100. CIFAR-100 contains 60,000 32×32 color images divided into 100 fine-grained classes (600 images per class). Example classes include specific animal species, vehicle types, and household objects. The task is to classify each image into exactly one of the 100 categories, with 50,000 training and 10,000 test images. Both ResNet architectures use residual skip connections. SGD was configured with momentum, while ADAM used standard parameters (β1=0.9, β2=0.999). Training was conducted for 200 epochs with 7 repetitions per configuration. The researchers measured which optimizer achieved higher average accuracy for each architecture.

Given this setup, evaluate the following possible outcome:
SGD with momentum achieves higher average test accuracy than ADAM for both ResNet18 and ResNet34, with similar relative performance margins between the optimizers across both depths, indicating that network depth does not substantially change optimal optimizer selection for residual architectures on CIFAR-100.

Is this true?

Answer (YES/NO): NO